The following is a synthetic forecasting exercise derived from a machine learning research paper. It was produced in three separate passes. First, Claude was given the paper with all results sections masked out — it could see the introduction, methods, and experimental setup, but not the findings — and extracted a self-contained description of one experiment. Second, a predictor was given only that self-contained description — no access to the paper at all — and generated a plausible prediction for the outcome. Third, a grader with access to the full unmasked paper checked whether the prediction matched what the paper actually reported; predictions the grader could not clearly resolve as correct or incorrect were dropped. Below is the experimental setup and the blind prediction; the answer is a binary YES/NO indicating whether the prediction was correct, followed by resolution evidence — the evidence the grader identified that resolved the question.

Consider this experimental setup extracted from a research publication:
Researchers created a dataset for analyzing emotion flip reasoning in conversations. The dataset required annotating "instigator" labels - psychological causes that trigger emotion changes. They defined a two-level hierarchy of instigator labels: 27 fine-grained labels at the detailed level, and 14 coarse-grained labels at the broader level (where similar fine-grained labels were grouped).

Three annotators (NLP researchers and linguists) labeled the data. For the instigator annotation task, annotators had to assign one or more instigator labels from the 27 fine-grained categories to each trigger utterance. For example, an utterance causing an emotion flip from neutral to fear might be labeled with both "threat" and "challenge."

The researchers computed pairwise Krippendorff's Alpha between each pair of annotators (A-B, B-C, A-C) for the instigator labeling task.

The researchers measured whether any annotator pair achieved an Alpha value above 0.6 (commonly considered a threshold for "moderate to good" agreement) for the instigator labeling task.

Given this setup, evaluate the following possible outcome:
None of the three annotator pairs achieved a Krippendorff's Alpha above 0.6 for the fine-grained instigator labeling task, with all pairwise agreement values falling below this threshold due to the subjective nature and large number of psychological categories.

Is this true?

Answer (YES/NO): YES